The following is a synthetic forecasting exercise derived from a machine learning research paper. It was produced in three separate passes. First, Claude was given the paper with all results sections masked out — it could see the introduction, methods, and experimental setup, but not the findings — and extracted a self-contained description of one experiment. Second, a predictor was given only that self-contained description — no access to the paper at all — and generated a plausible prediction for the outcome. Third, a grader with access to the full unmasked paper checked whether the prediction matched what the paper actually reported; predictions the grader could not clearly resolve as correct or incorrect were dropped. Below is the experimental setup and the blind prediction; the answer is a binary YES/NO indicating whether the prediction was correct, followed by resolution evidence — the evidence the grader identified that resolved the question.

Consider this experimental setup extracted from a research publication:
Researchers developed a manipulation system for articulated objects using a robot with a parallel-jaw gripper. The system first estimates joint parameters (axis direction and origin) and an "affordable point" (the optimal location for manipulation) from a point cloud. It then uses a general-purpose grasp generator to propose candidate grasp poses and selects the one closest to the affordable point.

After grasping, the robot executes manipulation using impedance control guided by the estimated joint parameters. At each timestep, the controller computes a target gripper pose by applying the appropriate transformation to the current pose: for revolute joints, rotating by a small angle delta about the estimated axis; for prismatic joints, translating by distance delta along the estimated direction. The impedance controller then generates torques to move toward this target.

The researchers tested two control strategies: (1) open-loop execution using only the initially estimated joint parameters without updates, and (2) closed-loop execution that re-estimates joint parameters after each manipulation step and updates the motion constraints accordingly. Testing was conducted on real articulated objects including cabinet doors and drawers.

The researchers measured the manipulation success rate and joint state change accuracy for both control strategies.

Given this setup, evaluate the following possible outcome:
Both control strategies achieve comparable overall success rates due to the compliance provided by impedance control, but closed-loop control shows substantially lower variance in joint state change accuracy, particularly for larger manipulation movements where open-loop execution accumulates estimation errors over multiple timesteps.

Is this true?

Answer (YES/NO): NO